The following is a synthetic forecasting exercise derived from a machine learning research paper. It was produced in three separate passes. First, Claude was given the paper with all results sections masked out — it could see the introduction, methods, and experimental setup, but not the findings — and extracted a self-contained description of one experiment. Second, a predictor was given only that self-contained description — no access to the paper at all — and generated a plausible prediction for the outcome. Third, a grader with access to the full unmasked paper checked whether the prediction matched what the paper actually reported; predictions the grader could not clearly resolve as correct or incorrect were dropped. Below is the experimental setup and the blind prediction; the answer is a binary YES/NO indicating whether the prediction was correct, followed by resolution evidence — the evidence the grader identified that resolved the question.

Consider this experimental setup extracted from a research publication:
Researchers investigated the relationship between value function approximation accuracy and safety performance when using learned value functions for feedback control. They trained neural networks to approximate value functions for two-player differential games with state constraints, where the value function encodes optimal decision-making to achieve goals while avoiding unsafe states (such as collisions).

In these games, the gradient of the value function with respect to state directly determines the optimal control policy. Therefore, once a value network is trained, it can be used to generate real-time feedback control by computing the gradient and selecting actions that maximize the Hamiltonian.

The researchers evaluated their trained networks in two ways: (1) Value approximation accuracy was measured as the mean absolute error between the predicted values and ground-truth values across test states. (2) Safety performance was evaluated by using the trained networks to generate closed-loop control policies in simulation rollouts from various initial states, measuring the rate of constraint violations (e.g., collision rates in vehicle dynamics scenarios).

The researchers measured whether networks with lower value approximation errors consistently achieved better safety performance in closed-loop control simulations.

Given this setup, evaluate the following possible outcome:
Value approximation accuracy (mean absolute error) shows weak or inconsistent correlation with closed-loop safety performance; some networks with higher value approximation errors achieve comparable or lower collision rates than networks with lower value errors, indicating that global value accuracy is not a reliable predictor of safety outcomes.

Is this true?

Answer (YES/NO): YES